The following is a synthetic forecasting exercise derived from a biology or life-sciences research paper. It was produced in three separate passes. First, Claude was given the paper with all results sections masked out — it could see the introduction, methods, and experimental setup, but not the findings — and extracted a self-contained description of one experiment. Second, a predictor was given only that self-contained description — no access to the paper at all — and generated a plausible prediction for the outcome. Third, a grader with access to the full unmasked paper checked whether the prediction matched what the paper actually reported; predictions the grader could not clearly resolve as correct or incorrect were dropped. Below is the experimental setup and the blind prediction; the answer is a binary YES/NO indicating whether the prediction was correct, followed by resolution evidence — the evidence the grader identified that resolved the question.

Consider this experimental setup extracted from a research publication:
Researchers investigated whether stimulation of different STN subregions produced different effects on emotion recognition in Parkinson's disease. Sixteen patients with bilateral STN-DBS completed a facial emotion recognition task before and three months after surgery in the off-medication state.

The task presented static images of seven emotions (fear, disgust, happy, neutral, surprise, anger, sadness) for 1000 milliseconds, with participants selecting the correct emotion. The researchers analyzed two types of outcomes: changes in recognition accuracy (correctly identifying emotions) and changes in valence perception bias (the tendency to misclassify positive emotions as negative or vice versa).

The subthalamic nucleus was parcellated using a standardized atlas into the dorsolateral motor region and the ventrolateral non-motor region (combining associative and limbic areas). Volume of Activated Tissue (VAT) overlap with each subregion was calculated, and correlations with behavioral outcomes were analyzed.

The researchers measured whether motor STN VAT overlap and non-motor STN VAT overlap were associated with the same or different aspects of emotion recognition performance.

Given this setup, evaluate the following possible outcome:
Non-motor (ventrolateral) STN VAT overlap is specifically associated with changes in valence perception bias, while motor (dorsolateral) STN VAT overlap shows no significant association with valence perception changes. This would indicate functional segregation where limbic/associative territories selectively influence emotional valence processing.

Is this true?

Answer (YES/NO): NO